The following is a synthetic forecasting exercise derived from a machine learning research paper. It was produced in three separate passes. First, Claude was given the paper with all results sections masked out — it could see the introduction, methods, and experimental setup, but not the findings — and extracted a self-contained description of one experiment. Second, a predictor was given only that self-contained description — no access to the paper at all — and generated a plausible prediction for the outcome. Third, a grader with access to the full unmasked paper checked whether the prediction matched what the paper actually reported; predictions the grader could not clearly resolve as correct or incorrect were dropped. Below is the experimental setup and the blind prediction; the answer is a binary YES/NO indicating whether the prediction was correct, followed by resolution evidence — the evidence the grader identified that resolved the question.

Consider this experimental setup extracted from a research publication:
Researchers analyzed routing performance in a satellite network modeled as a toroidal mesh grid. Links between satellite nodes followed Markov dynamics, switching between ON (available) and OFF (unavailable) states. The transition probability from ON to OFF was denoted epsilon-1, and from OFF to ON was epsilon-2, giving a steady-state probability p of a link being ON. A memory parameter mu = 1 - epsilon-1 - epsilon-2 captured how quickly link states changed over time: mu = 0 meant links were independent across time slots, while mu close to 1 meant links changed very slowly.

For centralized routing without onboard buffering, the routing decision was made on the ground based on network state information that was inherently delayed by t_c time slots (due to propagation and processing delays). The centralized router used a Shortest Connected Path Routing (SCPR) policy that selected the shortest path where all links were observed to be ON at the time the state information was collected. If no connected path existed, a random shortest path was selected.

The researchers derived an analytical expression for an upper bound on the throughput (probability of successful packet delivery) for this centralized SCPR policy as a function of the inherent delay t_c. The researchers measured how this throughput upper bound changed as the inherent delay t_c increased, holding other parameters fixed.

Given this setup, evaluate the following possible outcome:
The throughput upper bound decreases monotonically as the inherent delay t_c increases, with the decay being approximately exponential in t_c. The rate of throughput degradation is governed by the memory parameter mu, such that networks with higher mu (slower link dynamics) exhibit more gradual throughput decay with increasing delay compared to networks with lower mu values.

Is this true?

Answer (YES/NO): YES